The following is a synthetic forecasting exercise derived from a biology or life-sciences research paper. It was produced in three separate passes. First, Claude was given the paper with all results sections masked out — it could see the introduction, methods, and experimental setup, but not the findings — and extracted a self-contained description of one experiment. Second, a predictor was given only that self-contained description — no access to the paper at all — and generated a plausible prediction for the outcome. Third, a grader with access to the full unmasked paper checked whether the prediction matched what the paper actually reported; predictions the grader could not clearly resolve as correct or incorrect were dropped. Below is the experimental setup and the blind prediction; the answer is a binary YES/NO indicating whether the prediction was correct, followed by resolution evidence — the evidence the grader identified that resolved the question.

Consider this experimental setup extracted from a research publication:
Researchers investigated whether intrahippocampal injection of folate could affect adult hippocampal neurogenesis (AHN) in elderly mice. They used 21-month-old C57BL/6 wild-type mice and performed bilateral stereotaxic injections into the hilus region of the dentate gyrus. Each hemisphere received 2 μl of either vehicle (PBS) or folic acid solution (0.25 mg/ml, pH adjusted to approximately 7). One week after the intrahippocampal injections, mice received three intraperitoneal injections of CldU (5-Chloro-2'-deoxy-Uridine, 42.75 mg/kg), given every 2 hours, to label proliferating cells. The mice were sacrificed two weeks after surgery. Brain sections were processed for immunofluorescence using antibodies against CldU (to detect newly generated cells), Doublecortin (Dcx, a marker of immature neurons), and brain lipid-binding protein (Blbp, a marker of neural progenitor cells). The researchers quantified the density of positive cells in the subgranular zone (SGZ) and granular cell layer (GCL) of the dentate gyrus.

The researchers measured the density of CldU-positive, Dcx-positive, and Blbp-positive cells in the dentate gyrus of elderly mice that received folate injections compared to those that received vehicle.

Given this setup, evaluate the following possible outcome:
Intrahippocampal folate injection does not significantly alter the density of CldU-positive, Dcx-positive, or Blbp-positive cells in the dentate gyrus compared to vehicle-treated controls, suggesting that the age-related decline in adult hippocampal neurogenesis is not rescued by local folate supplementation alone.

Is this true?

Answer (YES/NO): YES